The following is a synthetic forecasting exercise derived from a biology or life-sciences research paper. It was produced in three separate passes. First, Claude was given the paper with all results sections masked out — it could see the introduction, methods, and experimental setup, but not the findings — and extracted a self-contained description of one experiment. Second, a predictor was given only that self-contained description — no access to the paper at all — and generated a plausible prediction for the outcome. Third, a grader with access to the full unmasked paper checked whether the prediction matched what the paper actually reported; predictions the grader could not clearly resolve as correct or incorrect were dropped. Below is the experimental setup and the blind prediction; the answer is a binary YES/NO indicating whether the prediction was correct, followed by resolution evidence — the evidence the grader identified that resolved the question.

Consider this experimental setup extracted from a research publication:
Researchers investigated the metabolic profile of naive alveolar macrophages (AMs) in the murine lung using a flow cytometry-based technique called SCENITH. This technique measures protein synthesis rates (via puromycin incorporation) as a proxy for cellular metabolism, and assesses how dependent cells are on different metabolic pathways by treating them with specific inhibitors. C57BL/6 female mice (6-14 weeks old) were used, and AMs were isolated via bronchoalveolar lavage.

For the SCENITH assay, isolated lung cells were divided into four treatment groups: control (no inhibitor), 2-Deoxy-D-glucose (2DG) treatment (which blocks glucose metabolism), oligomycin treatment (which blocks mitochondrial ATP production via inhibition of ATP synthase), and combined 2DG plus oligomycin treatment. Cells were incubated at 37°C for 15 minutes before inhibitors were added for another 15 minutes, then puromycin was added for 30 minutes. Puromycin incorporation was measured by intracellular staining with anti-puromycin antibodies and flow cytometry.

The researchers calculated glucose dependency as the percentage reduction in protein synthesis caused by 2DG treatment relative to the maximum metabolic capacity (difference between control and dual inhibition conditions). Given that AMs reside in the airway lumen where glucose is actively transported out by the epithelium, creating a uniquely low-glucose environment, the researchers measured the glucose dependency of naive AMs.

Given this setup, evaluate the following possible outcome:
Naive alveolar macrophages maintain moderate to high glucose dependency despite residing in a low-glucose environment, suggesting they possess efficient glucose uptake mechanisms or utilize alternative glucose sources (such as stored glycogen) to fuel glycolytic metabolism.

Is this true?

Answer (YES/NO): YES